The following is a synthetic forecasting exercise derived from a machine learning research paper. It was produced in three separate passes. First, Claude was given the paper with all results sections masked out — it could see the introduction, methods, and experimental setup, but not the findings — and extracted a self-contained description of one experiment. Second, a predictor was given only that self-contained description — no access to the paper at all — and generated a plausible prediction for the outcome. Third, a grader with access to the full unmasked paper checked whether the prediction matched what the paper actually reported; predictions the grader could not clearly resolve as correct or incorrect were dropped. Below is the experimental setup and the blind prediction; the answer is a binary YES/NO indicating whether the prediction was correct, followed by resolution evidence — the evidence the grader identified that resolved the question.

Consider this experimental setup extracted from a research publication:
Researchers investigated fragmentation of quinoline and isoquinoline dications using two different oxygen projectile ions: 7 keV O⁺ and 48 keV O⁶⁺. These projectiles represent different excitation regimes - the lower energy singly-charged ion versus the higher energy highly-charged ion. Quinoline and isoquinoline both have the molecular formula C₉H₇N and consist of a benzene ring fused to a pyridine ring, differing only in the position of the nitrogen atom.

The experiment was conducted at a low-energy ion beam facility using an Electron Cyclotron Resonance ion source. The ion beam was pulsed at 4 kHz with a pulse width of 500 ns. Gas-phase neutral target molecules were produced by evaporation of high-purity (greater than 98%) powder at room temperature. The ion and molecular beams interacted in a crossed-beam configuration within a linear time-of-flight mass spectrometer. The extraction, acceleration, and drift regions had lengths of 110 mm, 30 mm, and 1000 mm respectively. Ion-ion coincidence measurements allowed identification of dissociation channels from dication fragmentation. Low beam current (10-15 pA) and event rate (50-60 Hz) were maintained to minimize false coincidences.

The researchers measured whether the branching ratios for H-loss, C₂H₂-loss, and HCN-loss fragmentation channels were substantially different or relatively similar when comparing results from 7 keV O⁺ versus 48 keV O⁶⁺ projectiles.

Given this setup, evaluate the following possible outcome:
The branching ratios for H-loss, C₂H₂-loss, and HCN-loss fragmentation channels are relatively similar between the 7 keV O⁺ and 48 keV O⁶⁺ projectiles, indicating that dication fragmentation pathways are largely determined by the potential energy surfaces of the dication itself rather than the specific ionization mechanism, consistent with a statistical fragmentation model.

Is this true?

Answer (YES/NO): NO